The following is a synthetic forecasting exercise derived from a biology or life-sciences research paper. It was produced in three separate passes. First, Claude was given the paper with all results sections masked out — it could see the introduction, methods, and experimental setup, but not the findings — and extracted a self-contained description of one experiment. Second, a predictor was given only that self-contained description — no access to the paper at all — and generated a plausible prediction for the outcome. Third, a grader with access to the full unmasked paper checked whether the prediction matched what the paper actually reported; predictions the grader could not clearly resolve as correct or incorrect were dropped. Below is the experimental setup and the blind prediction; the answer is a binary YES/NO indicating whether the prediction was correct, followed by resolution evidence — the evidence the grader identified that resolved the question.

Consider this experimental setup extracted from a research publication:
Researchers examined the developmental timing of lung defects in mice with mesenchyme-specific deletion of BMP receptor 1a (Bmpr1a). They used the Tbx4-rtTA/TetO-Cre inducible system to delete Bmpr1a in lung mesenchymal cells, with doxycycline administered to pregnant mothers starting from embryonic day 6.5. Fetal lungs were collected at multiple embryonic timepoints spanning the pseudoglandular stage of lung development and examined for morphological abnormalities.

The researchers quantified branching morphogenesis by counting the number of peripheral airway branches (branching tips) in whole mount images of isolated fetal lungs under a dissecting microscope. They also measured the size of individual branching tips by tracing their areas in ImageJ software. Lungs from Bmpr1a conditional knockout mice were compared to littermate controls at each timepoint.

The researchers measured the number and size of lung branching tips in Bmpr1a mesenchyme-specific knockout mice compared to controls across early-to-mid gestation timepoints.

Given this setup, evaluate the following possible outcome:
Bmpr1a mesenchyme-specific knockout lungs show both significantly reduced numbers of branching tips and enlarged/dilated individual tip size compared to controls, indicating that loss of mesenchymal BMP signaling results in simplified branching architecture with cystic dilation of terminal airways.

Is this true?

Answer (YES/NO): YES